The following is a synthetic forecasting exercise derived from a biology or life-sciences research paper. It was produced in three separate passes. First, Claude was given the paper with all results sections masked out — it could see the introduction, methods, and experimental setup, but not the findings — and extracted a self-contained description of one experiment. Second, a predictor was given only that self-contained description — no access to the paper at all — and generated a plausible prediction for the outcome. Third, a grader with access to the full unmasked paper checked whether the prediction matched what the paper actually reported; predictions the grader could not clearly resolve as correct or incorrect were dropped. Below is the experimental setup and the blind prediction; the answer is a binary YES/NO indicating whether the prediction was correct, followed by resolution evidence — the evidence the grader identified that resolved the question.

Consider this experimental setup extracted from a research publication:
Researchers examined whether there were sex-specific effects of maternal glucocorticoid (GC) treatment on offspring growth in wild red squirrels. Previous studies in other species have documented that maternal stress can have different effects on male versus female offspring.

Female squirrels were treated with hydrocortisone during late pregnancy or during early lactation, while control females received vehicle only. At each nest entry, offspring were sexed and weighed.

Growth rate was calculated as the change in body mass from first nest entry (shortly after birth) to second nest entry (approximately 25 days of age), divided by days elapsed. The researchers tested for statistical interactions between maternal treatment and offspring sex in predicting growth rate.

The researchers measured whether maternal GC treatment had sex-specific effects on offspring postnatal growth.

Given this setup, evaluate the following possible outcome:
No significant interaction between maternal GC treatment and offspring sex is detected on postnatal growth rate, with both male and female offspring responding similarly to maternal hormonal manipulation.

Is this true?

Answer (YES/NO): YES